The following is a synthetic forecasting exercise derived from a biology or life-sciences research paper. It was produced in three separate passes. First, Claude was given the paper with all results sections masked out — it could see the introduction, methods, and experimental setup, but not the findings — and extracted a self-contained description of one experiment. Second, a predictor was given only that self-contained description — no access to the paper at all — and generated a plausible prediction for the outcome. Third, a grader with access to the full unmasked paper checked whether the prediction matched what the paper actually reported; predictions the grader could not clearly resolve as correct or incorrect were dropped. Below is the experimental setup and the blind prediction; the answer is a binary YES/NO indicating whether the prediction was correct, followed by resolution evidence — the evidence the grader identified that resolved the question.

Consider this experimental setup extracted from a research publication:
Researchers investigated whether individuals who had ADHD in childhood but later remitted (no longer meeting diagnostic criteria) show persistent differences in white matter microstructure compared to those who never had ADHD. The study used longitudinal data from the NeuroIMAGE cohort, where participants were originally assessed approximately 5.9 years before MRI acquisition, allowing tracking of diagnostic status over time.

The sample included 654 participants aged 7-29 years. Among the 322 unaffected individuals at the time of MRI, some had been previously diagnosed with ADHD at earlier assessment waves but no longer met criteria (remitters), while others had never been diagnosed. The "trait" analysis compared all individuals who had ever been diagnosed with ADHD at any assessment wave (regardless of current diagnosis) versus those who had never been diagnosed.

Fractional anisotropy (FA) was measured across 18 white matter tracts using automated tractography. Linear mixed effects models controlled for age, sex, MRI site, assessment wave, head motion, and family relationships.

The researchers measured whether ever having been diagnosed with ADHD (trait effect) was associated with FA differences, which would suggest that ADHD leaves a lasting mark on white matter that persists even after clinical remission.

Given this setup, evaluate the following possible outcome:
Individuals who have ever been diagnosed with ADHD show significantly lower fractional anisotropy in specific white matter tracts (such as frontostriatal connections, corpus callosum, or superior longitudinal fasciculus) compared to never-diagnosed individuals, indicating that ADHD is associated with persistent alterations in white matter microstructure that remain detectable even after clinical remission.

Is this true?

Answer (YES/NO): NO